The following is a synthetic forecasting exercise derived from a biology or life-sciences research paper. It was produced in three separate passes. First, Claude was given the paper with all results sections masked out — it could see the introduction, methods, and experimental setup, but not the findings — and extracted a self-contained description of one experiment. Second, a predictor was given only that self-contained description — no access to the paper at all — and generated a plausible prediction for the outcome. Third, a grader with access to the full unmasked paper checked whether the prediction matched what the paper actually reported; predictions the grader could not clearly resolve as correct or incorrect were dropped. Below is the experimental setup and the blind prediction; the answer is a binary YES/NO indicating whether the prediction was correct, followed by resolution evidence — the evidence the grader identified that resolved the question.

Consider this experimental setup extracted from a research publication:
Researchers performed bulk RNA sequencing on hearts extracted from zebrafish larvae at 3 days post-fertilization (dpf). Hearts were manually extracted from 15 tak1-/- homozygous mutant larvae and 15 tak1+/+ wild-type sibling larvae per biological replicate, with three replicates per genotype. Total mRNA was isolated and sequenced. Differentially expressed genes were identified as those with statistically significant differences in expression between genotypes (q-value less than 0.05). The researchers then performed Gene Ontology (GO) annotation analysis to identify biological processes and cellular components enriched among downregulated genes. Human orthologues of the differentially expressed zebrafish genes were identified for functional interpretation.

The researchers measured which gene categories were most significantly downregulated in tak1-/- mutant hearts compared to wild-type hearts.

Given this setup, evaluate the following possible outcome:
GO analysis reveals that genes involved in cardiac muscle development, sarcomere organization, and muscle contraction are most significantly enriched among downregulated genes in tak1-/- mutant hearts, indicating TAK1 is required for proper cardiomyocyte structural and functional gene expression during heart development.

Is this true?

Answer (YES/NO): YES